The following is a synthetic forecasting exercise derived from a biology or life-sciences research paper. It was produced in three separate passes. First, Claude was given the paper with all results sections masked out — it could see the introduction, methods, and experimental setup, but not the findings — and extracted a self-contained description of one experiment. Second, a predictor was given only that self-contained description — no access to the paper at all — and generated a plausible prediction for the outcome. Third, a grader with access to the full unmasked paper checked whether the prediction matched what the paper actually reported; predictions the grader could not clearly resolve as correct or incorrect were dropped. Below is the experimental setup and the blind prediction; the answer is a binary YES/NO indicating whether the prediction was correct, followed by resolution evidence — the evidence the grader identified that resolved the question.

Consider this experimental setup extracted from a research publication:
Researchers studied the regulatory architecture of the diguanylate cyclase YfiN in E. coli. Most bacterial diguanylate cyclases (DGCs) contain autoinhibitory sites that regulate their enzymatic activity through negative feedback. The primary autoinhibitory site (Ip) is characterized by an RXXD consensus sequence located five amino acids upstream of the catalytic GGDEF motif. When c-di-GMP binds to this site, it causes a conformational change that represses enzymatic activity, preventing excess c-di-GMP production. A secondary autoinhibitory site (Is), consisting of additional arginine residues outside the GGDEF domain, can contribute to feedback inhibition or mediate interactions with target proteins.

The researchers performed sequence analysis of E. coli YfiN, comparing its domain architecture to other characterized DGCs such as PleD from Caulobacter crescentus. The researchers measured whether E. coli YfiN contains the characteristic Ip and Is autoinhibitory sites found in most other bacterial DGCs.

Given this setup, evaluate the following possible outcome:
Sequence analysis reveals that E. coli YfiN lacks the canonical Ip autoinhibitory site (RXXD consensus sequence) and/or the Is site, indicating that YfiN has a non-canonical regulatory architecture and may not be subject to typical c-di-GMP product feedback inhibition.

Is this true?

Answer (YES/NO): YES